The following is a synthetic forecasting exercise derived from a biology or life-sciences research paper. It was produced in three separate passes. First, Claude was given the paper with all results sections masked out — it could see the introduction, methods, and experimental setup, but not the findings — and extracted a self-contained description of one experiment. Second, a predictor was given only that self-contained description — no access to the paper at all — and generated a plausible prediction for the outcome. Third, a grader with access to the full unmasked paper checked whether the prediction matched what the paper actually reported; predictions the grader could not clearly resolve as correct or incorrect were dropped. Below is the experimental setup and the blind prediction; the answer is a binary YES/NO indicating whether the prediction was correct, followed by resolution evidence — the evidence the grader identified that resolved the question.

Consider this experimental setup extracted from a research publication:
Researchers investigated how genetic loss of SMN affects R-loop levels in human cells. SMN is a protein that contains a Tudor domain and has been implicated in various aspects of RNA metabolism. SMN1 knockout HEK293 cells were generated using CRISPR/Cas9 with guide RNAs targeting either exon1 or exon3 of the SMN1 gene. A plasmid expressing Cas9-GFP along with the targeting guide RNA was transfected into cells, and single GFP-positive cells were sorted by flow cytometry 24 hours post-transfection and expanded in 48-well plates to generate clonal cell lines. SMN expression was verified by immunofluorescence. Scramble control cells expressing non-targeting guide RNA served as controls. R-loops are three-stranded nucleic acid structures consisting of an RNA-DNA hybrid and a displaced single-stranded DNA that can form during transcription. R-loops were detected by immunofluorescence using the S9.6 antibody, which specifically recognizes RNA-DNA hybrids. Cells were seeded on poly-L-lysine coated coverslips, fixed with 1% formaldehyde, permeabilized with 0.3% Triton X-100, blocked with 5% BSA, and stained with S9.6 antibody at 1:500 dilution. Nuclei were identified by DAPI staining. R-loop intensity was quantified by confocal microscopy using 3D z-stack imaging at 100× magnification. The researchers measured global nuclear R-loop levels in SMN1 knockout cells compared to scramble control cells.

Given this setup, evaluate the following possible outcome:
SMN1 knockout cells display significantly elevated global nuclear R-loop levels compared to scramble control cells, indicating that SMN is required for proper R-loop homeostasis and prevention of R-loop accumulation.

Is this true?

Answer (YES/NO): YES